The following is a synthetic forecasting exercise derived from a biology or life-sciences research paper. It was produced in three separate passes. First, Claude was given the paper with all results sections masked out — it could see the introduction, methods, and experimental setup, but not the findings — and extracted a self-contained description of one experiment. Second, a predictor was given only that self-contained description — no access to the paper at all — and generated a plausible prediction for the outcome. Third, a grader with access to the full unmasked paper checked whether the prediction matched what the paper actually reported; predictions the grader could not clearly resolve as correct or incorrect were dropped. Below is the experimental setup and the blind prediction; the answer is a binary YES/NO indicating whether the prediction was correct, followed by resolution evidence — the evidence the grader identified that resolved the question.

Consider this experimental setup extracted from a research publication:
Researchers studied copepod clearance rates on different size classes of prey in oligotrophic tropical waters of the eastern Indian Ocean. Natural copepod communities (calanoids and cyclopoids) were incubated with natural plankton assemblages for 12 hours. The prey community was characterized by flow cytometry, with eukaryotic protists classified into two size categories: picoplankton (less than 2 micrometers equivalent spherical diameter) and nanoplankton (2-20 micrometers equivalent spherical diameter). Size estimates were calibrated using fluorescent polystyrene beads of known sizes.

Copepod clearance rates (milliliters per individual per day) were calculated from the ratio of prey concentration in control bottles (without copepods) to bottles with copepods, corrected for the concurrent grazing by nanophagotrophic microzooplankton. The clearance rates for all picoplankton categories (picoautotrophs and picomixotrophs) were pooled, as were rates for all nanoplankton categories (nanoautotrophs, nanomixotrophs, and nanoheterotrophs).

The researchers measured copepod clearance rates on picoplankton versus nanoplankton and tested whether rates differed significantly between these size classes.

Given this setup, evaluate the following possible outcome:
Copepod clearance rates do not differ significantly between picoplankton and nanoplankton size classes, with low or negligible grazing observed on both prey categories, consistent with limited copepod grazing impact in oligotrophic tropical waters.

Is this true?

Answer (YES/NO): NO